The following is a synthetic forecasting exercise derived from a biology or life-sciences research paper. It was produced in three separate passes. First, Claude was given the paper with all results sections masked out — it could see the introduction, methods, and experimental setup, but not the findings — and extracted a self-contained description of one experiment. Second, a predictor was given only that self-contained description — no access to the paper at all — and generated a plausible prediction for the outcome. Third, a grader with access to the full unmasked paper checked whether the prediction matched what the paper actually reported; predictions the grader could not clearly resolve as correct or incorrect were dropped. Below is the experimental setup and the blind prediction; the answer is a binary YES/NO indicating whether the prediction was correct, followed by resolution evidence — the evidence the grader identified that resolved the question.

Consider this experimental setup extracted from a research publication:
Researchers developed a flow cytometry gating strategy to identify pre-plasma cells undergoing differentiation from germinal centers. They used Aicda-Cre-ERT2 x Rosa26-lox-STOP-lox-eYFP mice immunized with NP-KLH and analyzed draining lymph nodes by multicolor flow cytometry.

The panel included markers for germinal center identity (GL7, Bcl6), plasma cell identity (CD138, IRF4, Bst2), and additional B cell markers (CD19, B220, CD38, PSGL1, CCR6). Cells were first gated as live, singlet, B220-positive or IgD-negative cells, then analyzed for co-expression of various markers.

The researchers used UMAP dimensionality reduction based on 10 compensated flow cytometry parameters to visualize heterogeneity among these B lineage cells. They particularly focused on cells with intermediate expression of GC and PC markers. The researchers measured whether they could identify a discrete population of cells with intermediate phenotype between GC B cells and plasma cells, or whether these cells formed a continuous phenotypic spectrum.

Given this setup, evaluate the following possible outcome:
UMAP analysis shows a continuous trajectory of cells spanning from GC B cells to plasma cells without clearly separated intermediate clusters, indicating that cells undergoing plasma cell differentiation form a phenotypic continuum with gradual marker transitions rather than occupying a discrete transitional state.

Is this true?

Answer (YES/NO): NO